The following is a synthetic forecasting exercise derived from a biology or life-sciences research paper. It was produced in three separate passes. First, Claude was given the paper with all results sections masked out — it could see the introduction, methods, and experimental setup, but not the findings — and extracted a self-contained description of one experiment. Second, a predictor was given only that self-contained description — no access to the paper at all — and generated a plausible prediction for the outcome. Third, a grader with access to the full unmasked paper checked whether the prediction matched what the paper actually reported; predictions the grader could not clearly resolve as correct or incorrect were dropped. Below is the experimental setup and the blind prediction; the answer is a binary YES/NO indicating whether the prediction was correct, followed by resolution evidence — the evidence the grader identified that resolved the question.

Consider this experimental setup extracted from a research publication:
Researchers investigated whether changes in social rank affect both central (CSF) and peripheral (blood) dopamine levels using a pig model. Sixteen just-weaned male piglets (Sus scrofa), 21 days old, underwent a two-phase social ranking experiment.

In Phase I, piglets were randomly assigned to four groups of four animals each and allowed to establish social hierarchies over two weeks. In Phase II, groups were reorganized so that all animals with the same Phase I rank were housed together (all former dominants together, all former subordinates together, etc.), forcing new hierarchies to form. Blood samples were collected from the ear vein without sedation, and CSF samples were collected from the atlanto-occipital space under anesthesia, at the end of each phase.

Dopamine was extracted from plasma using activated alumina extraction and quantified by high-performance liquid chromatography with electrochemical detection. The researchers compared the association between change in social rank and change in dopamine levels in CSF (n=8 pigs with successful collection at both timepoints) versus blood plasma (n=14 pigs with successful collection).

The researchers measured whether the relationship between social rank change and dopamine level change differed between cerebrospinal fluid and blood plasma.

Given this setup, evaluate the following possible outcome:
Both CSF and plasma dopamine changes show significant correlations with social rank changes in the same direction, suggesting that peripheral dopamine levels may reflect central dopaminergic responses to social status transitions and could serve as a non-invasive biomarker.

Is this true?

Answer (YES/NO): NO